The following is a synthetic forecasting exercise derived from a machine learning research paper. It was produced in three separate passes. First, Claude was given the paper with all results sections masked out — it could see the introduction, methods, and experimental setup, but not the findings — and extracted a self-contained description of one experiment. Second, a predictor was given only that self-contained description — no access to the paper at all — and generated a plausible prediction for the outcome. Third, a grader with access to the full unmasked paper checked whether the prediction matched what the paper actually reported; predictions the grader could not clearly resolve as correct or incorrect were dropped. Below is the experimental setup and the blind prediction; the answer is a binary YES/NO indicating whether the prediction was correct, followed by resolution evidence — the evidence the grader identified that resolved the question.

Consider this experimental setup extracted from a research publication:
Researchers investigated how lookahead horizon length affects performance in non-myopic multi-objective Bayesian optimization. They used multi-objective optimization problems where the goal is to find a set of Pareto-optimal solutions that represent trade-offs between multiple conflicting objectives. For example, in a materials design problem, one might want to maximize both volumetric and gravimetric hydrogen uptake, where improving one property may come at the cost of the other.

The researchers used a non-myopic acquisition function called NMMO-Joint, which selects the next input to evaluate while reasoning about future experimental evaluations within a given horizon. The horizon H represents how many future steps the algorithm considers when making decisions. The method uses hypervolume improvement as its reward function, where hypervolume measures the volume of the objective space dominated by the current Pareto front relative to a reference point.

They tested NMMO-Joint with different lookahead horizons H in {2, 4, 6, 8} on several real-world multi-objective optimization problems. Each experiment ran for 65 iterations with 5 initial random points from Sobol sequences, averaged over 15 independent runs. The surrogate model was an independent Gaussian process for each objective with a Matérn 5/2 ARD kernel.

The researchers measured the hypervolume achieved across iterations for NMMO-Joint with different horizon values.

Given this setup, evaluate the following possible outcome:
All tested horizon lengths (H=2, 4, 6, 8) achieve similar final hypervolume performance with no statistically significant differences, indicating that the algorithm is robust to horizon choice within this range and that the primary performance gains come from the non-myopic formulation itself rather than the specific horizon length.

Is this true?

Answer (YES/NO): NO